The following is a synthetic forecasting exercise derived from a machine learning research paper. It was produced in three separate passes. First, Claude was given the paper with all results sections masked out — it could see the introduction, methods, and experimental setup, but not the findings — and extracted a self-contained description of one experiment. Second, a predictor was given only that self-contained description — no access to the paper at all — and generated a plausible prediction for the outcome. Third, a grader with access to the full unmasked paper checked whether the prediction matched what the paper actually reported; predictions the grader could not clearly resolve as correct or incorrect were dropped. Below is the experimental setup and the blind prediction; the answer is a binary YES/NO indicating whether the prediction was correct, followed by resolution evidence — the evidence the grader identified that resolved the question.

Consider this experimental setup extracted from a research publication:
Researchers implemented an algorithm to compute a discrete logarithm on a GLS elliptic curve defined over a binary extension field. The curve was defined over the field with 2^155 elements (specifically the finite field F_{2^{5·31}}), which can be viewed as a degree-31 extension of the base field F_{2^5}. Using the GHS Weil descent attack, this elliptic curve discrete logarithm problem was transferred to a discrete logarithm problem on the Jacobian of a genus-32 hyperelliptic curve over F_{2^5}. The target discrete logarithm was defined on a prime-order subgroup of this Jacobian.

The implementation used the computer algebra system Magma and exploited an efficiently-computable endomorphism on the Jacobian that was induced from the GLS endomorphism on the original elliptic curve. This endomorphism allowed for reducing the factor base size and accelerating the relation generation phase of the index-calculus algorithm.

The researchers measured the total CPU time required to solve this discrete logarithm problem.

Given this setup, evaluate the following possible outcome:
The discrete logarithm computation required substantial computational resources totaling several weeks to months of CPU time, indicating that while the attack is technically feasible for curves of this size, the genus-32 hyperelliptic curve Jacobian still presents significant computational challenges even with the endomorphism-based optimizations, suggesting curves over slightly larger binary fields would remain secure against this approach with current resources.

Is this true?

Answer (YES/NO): NO